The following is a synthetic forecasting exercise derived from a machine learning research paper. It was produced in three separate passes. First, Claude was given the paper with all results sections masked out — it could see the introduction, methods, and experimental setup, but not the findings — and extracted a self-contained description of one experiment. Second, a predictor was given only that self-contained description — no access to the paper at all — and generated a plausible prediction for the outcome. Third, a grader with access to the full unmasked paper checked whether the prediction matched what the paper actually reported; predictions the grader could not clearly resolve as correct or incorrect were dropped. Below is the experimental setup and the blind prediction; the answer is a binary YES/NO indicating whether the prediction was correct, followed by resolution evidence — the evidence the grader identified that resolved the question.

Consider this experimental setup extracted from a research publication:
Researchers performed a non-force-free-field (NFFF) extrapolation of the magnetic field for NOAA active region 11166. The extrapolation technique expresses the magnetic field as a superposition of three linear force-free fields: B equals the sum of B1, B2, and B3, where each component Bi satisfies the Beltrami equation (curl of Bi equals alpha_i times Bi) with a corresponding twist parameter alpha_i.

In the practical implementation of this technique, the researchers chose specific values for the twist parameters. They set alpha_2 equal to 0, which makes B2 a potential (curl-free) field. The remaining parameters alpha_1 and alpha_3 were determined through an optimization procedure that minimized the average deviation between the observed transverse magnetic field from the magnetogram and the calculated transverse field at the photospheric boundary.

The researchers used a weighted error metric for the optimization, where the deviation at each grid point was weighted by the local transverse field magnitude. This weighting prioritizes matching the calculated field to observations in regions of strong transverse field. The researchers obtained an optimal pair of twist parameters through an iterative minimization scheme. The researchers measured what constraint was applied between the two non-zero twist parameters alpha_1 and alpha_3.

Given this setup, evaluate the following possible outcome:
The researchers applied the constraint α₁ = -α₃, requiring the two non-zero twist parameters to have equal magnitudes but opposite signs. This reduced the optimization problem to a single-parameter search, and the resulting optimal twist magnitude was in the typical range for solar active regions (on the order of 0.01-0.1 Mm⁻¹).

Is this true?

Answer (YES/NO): NO